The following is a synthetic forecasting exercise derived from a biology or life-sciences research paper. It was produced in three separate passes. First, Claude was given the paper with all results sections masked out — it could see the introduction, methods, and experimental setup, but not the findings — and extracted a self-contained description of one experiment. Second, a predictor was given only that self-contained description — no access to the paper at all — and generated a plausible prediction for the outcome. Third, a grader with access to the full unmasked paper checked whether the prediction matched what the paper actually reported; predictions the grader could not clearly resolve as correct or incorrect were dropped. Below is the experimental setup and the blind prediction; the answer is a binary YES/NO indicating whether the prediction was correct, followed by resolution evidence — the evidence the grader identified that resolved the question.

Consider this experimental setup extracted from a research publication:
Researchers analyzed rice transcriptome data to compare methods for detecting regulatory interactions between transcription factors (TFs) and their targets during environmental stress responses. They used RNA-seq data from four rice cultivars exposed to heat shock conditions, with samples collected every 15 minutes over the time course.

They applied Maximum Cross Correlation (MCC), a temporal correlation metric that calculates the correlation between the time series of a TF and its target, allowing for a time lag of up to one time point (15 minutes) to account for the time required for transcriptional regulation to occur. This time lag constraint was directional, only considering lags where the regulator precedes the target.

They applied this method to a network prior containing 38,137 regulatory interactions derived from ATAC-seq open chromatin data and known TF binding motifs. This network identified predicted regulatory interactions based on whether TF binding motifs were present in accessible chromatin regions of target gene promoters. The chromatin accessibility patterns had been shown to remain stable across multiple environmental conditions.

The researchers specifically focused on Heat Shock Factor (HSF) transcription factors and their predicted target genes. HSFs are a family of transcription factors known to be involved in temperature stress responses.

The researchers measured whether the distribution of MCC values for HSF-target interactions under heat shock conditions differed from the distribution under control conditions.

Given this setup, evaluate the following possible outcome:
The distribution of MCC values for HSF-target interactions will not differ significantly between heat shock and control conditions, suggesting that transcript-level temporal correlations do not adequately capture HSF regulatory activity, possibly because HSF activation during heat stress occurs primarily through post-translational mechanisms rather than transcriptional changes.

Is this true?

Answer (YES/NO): NO